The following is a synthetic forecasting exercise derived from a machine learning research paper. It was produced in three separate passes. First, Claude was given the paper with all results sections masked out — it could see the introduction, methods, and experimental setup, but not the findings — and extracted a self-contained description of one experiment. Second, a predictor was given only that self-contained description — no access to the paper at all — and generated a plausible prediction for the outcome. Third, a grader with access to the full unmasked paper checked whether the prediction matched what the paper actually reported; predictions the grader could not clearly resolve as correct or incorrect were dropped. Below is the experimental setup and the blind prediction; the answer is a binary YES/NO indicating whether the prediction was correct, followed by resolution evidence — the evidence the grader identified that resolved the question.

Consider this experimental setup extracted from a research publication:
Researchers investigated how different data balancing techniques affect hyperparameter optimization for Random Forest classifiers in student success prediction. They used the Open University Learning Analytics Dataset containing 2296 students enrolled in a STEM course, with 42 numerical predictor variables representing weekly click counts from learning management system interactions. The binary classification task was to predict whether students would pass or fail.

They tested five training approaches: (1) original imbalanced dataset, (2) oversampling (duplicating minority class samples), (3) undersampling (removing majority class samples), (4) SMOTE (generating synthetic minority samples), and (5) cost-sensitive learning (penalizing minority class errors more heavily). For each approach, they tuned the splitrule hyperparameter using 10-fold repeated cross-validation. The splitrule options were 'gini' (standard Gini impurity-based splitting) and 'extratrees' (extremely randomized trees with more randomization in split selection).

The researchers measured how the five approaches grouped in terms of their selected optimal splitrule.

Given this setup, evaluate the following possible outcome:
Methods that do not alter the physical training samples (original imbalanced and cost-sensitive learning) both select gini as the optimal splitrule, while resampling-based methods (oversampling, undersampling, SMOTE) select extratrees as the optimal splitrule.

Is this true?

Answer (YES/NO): NO